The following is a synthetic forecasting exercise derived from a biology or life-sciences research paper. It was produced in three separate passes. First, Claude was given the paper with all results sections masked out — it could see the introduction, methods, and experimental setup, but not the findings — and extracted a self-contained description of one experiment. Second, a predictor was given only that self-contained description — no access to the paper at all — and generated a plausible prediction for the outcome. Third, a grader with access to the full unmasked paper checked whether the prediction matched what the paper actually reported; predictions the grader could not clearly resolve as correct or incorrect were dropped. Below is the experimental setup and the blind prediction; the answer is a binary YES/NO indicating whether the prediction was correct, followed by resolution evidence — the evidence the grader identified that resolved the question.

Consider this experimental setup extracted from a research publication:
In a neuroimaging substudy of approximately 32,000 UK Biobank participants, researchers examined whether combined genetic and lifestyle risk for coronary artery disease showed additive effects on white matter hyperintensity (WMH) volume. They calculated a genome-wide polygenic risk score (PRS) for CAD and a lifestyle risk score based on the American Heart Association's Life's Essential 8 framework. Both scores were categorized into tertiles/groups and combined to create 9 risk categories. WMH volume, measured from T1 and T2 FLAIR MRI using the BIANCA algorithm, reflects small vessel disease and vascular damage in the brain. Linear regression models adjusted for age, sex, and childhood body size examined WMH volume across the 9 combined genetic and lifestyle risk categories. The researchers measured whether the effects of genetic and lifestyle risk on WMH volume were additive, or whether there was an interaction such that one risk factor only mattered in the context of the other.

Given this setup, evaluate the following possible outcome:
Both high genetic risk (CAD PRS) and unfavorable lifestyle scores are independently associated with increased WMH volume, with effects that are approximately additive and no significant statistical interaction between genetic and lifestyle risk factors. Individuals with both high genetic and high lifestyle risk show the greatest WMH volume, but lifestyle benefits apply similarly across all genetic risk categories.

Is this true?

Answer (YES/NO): YES